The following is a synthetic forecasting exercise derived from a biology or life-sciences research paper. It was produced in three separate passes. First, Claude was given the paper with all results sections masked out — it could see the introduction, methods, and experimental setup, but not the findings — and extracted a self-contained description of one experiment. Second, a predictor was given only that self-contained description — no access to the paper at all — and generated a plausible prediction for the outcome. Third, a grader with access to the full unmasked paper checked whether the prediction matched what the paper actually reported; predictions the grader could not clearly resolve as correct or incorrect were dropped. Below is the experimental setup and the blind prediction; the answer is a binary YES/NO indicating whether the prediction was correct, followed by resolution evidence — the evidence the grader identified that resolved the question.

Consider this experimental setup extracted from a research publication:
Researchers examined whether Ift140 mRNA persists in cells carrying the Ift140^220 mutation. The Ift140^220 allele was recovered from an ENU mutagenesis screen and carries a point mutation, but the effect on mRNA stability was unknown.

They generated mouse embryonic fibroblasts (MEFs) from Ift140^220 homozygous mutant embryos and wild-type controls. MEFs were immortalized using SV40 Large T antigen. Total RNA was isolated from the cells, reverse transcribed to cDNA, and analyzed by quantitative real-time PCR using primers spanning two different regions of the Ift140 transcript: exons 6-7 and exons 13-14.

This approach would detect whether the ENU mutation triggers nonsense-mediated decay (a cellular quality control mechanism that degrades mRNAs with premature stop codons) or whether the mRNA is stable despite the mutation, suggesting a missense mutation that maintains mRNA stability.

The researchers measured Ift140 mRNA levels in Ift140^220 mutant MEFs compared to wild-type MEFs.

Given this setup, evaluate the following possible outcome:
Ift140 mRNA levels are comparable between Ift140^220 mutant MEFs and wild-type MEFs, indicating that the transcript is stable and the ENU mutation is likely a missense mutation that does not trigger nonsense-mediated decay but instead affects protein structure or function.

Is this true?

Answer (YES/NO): NO